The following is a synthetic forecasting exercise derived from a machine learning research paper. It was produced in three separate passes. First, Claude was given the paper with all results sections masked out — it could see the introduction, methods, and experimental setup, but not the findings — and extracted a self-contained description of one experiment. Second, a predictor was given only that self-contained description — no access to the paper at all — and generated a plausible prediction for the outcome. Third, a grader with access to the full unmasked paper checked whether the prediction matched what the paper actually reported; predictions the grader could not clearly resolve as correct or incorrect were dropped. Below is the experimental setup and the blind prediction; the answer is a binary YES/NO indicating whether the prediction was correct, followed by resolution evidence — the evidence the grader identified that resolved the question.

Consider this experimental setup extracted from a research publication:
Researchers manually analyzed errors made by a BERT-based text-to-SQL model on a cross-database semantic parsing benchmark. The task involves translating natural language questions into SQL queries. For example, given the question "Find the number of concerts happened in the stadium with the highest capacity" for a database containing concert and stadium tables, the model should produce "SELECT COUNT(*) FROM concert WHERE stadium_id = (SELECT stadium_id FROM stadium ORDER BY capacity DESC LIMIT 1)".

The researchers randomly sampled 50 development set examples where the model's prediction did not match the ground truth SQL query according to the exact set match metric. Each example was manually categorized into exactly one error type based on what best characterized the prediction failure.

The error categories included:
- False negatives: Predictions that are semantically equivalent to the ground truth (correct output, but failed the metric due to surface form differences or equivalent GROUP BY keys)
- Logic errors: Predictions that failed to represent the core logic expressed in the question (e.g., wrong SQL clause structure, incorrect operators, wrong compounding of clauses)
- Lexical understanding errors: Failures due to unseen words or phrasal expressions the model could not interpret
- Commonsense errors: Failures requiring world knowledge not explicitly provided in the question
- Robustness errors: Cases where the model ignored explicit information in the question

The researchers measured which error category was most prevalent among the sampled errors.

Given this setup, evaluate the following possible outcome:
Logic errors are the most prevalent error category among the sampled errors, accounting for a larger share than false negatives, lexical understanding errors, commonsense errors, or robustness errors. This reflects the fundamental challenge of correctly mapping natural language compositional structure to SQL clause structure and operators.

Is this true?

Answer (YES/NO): YES